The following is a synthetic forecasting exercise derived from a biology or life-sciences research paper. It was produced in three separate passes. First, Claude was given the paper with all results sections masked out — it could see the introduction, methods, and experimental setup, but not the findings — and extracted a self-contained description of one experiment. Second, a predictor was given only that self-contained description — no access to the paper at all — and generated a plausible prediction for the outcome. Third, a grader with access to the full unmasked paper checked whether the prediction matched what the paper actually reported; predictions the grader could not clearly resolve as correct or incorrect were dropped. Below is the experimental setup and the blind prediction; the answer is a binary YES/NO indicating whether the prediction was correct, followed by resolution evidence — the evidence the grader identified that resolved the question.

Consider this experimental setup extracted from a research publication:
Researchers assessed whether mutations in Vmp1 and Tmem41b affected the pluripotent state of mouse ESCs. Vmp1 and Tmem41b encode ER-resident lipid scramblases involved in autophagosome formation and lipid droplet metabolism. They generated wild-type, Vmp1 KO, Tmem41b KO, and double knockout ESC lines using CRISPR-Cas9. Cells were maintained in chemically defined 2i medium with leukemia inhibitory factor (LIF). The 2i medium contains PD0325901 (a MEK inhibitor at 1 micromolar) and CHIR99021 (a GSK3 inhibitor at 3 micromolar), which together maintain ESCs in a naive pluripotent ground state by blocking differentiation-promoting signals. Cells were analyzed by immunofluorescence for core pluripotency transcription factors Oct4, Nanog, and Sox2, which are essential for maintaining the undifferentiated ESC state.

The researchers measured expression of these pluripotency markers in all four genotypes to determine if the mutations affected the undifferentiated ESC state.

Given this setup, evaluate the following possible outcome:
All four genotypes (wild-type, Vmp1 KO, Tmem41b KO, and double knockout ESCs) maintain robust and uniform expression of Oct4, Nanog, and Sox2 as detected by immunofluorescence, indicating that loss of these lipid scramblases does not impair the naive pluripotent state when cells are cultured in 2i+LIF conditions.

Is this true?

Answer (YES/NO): YES